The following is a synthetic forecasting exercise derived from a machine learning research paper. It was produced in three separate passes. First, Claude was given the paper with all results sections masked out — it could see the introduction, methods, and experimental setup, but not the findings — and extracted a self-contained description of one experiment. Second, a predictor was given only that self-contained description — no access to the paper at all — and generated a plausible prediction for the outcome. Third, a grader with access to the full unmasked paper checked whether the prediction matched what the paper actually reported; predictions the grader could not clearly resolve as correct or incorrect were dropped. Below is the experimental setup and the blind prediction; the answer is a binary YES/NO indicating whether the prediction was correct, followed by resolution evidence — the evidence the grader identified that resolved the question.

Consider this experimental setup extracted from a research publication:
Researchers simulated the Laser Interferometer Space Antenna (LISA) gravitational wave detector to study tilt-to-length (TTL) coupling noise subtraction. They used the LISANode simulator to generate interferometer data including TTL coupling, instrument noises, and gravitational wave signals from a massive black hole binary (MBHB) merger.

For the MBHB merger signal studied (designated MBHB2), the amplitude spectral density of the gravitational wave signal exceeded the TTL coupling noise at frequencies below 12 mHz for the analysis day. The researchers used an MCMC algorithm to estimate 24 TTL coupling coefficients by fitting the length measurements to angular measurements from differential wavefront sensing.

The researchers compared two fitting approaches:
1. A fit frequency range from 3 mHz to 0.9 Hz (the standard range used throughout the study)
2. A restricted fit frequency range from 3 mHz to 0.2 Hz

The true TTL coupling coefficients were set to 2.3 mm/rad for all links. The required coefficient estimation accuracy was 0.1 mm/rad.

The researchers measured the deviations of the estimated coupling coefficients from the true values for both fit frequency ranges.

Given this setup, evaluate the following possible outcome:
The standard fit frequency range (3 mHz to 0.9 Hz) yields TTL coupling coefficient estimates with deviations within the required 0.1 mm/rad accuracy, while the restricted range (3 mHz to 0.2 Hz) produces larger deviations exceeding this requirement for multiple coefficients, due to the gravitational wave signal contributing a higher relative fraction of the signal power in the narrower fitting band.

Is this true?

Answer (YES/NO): NO